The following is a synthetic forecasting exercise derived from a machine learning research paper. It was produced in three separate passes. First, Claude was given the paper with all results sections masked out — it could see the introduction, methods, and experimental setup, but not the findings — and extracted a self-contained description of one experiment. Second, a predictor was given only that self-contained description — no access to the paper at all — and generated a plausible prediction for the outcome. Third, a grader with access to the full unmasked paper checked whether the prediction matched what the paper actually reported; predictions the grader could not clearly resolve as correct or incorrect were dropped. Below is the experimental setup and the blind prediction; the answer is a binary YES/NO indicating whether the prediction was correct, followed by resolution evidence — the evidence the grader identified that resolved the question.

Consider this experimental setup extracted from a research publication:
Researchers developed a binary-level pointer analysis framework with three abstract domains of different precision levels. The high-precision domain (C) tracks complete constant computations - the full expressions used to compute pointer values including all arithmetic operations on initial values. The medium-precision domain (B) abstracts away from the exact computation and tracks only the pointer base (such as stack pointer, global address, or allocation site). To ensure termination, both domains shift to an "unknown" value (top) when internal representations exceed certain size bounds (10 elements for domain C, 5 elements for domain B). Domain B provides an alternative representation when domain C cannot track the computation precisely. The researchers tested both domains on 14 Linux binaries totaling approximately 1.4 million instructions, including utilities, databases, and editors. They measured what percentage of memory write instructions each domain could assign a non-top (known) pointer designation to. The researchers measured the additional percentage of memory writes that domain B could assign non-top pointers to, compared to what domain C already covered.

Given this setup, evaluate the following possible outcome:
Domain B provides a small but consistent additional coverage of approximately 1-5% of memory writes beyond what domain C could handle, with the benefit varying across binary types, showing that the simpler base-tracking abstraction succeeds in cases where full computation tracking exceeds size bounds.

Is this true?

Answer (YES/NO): NO